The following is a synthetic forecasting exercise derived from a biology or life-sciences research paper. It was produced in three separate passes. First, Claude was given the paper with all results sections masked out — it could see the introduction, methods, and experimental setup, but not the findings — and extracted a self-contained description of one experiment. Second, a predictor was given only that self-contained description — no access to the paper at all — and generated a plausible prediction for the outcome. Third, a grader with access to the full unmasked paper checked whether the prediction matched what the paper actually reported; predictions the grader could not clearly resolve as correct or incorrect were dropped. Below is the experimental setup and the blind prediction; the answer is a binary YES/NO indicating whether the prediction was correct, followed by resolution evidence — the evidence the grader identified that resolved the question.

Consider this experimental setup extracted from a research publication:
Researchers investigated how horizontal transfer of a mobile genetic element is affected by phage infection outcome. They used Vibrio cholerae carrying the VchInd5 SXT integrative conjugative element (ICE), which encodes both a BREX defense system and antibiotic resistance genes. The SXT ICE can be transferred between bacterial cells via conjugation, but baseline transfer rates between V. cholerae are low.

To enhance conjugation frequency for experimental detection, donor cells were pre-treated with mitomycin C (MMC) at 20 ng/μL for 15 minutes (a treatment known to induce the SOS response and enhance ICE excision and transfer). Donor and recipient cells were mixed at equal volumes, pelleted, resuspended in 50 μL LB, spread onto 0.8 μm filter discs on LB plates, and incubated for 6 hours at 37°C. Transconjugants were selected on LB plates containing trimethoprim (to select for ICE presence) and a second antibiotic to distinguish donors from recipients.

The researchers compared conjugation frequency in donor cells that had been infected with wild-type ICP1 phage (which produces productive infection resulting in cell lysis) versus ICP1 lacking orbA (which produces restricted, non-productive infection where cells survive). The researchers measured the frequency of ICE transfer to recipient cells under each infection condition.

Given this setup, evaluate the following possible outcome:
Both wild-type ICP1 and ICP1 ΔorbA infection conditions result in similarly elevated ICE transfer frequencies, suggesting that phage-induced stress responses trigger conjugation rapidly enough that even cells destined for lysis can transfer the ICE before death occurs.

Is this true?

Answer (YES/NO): NO